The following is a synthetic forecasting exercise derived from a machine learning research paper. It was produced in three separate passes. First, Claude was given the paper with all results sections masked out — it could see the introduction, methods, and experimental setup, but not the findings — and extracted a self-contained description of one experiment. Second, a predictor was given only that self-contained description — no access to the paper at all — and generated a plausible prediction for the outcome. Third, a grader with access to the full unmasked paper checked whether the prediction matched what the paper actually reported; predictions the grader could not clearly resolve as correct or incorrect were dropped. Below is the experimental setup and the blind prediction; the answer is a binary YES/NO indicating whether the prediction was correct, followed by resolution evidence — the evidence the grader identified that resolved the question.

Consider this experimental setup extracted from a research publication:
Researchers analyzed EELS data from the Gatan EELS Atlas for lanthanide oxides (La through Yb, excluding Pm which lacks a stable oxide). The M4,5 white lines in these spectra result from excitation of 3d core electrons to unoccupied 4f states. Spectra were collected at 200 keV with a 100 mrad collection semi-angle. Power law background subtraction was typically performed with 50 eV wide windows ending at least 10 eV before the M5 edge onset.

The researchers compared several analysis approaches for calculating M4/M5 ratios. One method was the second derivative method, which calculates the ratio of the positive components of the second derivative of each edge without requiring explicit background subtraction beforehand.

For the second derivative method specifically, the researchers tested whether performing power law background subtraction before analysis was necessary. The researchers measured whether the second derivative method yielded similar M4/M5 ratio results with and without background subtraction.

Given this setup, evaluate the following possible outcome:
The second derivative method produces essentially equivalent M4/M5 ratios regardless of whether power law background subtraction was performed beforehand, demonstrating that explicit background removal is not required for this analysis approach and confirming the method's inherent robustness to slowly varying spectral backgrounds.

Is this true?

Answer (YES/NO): YES